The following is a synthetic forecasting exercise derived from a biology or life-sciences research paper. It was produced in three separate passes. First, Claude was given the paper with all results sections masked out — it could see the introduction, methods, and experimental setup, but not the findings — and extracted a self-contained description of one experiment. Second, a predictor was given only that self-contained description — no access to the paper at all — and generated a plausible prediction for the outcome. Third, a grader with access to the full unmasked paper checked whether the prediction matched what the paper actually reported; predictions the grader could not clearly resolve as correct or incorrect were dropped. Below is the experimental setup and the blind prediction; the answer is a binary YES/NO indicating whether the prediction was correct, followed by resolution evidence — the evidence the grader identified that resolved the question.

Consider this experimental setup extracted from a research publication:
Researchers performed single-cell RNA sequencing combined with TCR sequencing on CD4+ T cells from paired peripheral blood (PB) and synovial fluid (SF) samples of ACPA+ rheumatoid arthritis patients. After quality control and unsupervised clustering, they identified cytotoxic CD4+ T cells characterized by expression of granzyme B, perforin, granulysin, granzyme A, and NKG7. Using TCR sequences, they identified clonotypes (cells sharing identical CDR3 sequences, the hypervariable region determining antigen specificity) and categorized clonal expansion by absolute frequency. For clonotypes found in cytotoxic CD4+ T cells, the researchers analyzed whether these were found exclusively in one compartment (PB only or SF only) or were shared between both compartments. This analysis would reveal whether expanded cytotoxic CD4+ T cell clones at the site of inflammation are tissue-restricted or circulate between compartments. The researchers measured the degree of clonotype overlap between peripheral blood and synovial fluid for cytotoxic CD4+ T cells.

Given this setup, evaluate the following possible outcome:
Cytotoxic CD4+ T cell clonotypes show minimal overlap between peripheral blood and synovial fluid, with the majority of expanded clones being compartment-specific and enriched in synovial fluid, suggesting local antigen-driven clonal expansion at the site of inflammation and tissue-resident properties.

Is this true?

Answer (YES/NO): NO